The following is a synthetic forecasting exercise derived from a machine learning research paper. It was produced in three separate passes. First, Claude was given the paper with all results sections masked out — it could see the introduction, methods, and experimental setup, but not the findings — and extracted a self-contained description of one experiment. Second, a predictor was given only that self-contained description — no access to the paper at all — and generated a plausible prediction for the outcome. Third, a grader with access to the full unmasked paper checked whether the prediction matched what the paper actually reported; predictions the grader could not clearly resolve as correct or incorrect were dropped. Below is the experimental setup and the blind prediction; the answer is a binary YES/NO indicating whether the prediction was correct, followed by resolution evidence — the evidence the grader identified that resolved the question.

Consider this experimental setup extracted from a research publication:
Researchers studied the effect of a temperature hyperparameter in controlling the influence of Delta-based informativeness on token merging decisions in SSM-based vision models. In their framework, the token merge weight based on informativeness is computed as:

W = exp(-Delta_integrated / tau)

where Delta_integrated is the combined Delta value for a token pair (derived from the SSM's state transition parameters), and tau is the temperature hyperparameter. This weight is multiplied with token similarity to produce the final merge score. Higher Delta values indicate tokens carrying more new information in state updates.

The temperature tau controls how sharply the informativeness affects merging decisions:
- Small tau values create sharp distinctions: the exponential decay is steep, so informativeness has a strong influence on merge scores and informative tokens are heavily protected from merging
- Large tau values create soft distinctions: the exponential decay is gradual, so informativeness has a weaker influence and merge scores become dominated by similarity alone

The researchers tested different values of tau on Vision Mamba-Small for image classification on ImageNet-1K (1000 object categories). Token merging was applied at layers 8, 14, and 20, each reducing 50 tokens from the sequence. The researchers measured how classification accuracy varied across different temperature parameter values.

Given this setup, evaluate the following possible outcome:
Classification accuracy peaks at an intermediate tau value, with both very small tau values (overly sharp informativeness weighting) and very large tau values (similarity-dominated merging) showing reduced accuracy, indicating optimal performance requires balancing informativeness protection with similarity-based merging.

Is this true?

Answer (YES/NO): YES